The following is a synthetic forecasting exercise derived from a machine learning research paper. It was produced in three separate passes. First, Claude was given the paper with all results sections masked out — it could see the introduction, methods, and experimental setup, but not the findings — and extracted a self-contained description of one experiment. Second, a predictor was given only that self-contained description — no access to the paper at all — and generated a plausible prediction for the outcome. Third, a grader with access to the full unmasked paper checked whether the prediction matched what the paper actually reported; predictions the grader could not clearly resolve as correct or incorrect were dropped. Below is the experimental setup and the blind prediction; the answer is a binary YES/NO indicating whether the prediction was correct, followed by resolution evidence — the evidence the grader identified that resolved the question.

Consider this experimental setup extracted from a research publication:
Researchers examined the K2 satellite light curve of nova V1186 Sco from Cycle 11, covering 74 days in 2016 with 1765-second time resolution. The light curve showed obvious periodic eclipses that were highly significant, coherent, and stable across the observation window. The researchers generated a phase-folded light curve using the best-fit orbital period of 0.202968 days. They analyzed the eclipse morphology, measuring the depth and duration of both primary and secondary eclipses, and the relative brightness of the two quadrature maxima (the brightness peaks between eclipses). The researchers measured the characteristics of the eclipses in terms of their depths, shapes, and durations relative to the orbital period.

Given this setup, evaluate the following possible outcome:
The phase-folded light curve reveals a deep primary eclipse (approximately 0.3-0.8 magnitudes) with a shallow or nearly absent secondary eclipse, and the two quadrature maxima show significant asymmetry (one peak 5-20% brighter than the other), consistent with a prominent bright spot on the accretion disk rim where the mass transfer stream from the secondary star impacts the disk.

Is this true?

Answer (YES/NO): NO